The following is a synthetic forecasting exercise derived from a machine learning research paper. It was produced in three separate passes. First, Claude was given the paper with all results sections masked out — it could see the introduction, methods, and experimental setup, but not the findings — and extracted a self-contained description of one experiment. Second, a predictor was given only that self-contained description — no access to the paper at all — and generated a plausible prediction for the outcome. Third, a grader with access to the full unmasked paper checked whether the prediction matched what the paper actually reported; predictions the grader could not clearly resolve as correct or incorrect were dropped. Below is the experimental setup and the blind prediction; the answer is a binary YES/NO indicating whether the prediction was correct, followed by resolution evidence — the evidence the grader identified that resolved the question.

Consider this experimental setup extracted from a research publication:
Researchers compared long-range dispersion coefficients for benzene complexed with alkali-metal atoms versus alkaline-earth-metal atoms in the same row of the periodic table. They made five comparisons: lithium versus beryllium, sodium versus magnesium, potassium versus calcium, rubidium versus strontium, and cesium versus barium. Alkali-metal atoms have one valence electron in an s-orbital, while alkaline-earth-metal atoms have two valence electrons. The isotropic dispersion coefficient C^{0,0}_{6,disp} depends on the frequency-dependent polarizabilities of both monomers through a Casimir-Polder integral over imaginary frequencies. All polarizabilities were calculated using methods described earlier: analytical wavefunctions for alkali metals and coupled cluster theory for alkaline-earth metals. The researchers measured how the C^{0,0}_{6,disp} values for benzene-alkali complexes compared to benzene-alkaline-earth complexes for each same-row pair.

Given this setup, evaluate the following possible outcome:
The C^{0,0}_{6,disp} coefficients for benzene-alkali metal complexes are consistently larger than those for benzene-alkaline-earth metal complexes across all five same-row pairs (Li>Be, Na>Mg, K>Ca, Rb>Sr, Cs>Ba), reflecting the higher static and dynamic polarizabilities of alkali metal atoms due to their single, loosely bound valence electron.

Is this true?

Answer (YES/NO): NO